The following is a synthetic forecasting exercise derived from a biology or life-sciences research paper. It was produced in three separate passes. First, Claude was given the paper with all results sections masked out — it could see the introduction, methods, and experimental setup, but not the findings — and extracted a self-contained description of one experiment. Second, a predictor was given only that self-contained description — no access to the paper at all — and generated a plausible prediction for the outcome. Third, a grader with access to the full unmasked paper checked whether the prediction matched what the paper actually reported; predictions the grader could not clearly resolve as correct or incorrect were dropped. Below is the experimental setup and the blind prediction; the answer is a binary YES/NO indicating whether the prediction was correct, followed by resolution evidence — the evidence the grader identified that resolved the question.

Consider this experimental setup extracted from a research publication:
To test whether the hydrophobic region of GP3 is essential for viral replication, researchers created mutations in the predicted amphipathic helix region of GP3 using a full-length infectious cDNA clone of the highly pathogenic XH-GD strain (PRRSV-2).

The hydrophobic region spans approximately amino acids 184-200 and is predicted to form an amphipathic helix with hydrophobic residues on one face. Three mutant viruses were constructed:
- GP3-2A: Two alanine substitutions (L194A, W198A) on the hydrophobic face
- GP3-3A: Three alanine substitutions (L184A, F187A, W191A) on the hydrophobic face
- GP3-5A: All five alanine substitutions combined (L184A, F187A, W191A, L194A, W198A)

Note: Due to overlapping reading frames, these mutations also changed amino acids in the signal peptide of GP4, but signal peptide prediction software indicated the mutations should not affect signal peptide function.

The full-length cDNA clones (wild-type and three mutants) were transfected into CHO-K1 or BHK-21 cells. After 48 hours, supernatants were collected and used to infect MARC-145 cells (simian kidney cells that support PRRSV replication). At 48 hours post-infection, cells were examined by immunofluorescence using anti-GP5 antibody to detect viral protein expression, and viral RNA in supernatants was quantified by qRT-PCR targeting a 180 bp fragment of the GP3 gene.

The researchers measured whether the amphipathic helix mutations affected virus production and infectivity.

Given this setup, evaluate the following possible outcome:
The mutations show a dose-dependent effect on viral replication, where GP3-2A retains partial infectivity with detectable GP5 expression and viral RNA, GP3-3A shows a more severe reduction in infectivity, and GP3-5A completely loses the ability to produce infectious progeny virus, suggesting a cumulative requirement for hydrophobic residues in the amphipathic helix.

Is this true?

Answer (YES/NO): NO